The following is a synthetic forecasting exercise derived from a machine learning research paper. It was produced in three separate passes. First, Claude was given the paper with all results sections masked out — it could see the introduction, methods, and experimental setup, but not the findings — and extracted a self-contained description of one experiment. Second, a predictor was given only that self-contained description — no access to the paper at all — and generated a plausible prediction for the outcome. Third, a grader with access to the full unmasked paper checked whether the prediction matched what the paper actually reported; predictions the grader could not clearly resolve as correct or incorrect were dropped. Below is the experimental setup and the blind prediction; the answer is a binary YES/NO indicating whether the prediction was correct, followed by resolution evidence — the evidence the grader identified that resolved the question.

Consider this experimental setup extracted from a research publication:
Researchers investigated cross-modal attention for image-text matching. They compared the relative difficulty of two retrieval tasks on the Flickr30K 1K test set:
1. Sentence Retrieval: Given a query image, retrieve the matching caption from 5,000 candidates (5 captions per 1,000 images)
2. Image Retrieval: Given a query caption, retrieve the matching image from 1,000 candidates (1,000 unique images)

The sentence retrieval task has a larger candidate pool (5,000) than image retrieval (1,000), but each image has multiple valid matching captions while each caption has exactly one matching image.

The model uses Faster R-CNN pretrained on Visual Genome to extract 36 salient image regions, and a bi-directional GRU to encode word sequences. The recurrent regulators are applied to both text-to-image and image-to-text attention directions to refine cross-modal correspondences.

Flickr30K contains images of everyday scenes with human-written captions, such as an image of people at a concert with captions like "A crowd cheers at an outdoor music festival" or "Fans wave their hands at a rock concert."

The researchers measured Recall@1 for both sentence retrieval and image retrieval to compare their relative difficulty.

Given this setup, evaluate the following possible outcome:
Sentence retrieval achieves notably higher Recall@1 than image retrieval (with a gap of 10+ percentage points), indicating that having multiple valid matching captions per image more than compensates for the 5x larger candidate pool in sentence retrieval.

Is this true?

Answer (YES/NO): YES